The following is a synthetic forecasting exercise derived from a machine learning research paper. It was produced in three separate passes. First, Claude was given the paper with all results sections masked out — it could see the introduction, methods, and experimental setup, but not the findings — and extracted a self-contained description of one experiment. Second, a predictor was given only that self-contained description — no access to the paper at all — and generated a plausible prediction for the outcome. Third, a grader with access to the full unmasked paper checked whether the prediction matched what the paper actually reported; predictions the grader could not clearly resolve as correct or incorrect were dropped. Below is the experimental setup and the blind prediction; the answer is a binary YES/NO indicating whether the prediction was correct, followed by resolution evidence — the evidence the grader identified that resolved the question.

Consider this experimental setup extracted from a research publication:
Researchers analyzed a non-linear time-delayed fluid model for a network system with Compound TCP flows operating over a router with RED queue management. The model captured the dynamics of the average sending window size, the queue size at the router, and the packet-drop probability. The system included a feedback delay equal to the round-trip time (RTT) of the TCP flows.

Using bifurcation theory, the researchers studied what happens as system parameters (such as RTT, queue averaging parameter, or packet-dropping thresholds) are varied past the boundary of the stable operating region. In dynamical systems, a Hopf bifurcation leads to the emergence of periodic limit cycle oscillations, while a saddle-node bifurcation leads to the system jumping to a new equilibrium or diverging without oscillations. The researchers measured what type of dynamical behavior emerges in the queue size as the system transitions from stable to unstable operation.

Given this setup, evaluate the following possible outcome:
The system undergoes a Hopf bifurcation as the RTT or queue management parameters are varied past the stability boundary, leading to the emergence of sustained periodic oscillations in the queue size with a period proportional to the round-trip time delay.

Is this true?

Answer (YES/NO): NO